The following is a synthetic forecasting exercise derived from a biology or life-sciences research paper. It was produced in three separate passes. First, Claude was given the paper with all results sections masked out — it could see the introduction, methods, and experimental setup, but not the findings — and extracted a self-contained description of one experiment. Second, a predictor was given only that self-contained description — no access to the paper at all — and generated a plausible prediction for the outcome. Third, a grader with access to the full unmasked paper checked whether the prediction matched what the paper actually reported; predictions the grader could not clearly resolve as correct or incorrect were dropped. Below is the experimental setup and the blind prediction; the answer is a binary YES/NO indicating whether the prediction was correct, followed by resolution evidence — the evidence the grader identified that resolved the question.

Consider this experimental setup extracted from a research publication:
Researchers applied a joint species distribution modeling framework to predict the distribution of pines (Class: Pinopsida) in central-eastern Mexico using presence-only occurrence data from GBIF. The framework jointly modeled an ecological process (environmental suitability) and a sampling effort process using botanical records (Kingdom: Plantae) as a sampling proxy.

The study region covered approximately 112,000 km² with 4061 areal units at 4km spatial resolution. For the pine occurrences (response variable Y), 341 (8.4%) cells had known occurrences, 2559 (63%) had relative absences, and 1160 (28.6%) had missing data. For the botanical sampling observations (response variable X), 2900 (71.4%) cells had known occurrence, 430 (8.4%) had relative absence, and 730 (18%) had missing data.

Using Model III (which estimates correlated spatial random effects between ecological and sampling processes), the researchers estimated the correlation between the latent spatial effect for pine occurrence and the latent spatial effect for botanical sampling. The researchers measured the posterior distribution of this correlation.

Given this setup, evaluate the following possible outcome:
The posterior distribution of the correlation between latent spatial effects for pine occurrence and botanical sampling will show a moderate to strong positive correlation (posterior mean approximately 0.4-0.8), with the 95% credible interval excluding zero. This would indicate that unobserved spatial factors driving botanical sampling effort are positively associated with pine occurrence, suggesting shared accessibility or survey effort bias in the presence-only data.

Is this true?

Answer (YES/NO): NO